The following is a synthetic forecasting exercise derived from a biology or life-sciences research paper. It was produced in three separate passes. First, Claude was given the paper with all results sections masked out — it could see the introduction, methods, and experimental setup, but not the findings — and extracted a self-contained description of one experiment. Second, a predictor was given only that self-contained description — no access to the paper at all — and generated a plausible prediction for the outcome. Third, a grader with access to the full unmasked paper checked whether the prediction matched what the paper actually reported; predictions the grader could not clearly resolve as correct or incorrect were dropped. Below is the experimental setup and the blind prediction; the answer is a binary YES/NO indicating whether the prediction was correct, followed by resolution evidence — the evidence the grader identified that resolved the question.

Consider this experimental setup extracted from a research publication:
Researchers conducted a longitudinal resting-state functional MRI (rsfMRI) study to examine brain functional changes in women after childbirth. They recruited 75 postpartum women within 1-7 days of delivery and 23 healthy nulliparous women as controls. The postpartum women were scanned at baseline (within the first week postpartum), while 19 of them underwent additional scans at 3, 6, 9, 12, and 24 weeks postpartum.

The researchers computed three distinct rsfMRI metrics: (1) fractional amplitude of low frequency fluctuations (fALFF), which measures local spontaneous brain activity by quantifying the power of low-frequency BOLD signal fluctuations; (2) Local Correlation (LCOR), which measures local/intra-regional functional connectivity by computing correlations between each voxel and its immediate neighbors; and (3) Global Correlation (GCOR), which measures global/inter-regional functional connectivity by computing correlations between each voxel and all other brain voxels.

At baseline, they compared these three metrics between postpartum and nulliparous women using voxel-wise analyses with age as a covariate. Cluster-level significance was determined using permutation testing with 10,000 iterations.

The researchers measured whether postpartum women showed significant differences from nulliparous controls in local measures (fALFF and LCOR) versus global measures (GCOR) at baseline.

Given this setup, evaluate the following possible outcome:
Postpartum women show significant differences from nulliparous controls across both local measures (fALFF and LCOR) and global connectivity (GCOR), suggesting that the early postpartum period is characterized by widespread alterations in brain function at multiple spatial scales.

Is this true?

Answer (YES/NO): YES